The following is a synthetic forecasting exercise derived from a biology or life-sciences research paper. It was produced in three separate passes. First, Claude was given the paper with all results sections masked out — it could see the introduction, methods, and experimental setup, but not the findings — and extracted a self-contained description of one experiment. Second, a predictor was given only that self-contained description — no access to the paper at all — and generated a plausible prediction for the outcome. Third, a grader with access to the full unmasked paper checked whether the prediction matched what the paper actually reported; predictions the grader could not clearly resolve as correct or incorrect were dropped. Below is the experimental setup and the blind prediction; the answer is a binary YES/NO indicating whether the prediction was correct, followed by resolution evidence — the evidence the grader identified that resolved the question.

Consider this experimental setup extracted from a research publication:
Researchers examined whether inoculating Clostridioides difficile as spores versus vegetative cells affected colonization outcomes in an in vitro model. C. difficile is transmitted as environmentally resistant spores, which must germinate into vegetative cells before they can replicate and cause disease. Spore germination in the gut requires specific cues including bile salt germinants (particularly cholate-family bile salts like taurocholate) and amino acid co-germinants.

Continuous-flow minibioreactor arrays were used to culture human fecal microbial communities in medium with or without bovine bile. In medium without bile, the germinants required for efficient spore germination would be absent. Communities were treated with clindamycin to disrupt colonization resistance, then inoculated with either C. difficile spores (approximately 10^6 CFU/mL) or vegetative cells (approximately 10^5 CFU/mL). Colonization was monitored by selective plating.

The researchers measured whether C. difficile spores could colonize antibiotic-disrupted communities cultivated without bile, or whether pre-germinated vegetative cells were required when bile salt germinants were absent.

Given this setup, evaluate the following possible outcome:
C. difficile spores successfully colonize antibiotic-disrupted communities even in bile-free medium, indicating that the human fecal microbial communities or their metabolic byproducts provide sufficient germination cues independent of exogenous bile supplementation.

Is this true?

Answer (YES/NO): NO